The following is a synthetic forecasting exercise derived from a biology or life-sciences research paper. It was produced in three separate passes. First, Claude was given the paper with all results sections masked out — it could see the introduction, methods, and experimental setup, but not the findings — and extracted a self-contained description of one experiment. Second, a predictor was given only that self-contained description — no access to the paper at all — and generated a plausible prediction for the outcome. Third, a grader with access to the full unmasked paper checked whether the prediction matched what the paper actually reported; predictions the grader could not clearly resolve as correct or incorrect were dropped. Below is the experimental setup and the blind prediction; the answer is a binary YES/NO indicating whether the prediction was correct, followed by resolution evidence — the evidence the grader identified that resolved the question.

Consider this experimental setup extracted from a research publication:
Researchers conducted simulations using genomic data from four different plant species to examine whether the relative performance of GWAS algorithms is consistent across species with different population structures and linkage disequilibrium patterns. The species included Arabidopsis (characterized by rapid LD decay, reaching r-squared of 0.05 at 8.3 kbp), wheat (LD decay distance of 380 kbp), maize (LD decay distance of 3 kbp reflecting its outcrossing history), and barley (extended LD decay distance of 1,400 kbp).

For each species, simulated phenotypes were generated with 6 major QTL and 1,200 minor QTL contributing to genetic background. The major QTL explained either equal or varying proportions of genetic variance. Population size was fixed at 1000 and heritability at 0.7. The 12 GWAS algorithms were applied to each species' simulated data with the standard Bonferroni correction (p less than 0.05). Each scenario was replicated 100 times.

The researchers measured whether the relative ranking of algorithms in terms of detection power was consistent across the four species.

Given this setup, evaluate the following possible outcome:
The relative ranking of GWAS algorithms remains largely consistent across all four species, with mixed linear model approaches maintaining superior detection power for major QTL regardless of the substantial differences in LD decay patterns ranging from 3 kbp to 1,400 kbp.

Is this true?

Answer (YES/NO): NO